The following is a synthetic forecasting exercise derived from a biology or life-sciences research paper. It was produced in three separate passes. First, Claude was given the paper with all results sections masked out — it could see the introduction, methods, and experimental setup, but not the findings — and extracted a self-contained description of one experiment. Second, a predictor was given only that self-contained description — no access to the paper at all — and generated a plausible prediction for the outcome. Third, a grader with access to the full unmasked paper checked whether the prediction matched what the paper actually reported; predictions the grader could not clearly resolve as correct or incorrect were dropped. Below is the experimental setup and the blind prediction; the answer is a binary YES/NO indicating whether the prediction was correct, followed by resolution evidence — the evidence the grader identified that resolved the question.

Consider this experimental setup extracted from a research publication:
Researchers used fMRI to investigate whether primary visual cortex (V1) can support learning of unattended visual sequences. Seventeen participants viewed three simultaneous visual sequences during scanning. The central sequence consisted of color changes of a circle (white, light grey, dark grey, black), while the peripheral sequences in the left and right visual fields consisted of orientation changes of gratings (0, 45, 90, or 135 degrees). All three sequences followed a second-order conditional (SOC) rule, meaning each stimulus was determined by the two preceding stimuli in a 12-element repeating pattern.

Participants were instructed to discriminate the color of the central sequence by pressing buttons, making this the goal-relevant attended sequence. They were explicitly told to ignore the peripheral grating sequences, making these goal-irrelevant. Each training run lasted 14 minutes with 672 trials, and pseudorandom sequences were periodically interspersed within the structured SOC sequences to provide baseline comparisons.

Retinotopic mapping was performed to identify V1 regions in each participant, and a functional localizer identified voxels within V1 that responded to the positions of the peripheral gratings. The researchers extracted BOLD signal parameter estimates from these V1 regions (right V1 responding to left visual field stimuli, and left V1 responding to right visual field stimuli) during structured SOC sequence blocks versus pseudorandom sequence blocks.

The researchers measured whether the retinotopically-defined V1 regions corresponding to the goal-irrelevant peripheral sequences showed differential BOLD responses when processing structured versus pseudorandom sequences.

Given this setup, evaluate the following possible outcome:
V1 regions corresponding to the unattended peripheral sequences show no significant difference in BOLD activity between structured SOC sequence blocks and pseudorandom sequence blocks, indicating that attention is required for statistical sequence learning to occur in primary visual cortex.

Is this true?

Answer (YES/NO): NO